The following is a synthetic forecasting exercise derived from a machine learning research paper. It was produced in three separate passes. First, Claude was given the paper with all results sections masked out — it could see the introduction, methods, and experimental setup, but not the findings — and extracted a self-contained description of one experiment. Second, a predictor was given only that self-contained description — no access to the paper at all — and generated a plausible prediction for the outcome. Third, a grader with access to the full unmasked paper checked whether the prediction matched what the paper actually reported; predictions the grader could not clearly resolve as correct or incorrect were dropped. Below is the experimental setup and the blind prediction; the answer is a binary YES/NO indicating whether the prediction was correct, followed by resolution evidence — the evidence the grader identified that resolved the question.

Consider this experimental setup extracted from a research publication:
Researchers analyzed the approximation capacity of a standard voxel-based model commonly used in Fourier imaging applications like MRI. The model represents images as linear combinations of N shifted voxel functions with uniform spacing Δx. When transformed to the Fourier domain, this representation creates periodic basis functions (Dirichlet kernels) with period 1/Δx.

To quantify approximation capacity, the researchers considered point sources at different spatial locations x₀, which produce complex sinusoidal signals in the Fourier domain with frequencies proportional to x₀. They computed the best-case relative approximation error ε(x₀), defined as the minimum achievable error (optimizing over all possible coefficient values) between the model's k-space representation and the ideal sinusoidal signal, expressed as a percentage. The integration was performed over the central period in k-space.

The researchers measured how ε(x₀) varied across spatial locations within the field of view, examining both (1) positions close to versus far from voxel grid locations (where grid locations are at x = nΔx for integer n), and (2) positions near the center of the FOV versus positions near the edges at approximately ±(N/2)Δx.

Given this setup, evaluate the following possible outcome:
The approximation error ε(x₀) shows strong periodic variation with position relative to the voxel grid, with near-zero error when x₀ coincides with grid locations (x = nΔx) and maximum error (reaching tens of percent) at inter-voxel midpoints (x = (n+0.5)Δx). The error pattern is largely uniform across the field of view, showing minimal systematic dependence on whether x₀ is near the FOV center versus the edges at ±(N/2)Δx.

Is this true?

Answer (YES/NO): NO